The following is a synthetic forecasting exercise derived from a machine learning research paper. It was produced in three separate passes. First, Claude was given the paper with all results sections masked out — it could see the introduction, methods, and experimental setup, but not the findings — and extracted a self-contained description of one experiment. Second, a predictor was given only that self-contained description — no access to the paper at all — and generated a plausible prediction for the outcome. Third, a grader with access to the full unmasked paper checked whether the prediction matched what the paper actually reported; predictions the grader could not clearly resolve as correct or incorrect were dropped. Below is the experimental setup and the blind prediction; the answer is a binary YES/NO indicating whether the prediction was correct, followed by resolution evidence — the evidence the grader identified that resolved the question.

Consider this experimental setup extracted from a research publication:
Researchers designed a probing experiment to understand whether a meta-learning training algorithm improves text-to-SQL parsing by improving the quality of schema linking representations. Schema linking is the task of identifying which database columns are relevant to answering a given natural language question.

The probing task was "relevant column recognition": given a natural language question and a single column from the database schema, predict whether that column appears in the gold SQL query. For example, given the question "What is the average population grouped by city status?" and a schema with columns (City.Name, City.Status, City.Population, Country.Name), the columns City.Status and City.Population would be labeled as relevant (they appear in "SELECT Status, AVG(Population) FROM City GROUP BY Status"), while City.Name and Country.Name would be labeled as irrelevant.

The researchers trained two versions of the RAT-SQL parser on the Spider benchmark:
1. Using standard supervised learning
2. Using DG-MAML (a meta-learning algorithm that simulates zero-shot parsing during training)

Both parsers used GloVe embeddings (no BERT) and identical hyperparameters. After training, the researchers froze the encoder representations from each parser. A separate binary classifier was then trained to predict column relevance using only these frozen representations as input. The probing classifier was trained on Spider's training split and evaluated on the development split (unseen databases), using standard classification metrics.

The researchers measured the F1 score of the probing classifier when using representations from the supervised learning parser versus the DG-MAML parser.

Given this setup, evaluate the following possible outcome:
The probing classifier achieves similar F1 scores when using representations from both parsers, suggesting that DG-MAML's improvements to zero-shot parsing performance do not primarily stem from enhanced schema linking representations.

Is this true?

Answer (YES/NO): NO